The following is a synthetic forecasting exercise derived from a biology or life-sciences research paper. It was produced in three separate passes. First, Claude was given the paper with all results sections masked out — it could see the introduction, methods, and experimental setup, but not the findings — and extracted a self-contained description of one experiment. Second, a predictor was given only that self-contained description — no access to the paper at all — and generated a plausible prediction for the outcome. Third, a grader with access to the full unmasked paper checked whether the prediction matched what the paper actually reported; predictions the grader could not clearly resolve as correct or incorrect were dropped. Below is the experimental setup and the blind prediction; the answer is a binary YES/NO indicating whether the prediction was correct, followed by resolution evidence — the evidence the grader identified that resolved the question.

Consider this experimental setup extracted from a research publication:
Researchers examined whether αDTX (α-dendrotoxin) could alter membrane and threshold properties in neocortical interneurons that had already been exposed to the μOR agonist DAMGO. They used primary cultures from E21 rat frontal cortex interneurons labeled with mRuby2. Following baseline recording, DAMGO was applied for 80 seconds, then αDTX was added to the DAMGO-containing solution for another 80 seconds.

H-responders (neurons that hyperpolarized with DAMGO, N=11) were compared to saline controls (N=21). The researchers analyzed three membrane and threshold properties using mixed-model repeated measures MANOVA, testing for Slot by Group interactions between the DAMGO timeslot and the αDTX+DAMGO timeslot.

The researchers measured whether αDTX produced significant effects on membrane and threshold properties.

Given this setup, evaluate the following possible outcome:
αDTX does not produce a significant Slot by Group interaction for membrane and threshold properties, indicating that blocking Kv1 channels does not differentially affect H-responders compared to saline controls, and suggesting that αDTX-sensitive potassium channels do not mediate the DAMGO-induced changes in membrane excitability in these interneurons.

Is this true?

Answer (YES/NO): YES